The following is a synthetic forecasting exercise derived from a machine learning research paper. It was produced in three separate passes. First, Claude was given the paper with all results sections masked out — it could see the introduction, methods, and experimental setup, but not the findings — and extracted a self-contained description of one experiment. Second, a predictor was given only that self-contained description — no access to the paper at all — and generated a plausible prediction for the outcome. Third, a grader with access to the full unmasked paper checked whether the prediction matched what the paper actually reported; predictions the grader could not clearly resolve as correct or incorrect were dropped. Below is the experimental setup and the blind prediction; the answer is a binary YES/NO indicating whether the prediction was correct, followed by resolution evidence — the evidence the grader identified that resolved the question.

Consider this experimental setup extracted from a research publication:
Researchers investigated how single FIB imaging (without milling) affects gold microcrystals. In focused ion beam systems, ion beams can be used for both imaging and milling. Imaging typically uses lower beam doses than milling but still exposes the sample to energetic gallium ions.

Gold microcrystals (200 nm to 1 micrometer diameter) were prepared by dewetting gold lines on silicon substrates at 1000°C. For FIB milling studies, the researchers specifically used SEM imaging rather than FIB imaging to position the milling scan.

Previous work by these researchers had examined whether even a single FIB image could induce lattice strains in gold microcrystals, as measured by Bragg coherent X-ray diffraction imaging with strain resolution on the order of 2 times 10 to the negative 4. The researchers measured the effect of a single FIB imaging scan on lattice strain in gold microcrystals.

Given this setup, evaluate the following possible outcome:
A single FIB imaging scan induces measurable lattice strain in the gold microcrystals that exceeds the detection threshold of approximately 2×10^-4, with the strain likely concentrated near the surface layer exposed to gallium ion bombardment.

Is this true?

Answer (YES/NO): YES